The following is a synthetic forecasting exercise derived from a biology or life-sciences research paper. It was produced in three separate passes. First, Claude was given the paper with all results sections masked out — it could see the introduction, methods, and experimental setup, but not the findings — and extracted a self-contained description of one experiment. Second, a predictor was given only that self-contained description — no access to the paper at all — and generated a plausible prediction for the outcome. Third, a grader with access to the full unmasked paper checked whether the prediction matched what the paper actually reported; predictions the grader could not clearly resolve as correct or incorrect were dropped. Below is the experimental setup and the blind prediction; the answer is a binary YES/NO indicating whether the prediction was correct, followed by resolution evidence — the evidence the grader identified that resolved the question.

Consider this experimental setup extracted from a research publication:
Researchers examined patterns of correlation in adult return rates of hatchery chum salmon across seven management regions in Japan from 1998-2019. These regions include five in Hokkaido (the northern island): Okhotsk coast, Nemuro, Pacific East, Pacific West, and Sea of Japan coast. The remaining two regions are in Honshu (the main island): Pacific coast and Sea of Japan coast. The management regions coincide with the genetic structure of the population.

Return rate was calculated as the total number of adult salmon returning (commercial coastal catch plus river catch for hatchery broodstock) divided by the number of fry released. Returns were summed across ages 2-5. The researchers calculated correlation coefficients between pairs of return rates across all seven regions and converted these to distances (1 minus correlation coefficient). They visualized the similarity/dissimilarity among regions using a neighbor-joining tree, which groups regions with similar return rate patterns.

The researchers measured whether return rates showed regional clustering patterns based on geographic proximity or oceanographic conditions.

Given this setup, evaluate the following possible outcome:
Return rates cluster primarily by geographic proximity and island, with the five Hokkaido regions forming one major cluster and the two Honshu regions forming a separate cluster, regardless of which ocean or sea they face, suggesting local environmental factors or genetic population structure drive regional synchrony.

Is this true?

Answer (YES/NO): NO